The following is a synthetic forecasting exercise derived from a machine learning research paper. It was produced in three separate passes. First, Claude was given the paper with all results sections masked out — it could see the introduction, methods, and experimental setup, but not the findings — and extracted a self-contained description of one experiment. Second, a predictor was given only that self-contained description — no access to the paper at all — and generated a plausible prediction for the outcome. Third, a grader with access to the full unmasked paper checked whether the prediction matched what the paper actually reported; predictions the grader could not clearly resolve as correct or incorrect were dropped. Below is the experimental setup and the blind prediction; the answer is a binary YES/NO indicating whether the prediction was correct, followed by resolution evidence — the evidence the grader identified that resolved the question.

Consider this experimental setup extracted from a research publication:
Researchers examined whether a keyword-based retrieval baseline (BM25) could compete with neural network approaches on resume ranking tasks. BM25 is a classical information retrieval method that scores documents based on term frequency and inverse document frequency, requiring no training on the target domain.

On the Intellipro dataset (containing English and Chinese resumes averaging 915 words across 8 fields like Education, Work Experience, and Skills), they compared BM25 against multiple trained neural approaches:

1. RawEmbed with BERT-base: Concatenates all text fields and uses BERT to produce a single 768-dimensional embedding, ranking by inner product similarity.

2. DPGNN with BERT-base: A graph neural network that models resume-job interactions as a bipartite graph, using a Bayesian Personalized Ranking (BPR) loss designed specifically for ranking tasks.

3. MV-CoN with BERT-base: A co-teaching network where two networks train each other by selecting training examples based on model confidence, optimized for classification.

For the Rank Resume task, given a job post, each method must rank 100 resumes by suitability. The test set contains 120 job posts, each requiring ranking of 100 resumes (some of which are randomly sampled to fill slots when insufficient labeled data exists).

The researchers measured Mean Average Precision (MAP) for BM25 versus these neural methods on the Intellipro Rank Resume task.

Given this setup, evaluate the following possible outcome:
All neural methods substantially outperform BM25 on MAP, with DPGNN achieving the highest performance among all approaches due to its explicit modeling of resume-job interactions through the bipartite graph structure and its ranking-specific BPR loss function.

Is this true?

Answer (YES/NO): NO